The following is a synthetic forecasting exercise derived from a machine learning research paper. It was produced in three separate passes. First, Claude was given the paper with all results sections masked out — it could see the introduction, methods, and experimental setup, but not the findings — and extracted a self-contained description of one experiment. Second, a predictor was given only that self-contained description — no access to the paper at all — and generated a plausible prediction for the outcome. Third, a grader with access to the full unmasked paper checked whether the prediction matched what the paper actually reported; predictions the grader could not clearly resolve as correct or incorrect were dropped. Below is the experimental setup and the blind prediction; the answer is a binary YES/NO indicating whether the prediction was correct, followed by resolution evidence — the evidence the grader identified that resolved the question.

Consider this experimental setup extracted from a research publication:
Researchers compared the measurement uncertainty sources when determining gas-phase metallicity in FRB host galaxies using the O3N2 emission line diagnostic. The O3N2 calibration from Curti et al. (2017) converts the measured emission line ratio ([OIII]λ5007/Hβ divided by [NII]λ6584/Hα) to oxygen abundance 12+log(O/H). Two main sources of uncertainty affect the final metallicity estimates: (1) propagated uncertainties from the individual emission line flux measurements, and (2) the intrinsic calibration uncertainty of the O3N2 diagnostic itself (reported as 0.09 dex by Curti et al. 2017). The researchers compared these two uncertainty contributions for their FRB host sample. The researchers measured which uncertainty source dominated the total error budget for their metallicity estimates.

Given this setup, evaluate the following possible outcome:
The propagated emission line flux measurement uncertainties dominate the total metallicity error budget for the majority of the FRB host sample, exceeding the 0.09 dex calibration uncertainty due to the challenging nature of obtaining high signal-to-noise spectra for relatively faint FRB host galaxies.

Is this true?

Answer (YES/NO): NO